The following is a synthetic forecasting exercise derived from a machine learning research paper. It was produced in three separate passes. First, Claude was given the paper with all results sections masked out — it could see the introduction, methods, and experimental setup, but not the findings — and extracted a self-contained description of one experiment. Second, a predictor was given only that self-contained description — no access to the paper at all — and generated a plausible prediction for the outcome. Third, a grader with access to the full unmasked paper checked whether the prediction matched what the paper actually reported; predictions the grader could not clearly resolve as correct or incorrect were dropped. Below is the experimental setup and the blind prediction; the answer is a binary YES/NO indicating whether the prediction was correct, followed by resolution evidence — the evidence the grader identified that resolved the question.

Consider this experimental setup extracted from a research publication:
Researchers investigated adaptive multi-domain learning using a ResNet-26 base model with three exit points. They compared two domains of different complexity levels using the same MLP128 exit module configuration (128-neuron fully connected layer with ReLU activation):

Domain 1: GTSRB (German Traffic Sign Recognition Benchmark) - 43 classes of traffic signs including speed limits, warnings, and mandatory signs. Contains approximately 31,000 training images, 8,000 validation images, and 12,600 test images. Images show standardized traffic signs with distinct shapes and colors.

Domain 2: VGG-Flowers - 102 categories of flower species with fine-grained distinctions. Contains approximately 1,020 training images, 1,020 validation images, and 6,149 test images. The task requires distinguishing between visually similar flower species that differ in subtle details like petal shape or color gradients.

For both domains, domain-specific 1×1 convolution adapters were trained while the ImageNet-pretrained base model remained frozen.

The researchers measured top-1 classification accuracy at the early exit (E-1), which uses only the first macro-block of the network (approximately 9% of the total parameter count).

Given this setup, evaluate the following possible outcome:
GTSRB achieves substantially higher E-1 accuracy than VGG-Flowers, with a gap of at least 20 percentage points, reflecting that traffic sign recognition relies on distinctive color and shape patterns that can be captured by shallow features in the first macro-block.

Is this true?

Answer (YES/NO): YES